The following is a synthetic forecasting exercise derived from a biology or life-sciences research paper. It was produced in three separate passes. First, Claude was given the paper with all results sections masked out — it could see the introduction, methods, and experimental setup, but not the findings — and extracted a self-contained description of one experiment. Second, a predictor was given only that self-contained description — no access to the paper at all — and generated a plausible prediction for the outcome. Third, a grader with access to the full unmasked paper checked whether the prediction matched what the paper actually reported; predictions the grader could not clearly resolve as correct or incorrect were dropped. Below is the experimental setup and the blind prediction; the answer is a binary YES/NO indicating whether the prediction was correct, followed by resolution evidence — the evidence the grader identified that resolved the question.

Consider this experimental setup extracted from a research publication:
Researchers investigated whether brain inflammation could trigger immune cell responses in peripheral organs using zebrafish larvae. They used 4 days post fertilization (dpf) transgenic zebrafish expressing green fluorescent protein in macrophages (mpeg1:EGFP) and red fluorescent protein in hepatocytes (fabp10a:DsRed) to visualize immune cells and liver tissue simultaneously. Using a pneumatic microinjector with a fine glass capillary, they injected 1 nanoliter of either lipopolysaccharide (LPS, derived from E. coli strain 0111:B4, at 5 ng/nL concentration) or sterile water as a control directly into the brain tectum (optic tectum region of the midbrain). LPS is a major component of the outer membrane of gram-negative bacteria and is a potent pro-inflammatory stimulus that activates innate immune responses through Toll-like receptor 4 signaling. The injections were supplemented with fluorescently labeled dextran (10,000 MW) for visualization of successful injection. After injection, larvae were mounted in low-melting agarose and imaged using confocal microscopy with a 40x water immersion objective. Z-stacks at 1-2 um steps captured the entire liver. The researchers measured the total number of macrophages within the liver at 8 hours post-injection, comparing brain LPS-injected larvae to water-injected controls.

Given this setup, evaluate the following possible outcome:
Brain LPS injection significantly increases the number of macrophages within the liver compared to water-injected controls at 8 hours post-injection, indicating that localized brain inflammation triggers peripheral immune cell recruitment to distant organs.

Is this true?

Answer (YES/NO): YES